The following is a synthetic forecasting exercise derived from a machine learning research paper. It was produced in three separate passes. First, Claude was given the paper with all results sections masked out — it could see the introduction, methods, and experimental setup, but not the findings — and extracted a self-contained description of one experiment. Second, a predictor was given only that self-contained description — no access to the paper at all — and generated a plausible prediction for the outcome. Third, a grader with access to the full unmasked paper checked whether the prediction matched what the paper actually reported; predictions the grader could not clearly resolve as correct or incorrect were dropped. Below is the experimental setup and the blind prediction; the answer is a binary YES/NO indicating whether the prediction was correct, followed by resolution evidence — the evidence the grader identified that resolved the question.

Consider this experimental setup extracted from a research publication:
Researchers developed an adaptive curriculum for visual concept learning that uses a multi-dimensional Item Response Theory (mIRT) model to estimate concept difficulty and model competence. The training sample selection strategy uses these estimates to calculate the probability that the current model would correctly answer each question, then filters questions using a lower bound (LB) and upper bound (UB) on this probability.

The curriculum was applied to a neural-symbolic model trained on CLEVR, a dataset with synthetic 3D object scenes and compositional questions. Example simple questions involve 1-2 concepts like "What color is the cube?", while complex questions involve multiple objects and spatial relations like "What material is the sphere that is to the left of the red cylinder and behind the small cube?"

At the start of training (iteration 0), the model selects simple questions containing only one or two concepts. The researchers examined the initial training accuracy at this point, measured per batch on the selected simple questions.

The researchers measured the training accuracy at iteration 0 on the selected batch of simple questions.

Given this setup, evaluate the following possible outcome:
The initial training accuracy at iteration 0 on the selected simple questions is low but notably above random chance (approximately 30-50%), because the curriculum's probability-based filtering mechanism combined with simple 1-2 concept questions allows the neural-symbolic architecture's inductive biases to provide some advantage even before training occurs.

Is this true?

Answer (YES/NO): NO